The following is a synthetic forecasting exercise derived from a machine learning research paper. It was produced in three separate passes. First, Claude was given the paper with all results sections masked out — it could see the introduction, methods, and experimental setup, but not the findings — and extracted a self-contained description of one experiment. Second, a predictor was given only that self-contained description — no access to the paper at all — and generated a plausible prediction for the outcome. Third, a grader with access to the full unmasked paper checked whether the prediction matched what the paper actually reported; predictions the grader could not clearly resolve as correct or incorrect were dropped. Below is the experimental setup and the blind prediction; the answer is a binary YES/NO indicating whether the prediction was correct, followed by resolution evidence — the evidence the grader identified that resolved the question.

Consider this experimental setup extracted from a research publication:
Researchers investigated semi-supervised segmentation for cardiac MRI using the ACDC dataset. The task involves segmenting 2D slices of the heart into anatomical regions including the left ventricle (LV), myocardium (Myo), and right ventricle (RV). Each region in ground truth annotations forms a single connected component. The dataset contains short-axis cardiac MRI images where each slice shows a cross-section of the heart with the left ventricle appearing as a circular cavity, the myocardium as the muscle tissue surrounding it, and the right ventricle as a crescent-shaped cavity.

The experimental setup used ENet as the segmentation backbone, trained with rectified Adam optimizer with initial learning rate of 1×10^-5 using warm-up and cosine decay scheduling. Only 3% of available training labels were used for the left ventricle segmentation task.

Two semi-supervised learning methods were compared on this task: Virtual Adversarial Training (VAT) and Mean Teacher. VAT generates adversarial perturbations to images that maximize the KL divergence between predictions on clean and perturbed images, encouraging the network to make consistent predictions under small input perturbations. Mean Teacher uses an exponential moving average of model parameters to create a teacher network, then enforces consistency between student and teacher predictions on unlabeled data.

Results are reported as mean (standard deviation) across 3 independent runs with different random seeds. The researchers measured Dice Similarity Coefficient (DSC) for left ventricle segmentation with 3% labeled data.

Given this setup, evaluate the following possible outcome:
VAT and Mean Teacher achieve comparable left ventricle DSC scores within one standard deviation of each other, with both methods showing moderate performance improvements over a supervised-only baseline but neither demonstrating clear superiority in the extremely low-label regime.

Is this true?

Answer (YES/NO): NO